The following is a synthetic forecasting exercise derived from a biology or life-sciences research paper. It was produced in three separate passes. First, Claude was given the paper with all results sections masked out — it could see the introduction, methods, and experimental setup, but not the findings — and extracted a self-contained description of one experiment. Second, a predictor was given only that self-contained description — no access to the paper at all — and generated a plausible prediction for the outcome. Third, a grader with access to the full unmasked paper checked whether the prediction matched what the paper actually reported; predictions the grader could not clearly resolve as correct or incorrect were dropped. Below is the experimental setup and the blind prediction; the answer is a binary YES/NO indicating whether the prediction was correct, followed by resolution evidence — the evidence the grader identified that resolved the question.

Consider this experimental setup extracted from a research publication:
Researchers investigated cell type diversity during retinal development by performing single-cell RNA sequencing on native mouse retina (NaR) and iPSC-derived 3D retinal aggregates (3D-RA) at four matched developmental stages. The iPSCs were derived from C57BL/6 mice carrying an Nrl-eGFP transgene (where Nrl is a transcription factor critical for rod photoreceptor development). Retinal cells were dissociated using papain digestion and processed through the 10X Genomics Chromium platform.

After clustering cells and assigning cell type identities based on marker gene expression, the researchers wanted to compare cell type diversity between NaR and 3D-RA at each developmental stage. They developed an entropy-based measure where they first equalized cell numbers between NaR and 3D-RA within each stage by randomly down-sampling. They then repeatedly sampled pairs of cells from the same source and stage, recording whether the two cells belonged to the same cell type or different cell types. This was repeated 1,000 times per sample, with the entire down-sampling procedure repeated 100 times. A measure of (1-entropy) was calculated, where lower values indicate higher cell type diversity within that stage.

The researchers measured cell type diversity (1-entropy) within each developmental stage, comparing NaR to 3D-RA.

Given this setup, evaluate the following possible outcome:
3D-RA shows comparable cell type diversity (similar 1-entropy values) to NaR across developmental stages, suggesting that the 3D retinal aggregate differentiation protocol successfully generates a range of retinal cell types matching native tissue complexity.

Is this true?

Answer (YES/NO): NO